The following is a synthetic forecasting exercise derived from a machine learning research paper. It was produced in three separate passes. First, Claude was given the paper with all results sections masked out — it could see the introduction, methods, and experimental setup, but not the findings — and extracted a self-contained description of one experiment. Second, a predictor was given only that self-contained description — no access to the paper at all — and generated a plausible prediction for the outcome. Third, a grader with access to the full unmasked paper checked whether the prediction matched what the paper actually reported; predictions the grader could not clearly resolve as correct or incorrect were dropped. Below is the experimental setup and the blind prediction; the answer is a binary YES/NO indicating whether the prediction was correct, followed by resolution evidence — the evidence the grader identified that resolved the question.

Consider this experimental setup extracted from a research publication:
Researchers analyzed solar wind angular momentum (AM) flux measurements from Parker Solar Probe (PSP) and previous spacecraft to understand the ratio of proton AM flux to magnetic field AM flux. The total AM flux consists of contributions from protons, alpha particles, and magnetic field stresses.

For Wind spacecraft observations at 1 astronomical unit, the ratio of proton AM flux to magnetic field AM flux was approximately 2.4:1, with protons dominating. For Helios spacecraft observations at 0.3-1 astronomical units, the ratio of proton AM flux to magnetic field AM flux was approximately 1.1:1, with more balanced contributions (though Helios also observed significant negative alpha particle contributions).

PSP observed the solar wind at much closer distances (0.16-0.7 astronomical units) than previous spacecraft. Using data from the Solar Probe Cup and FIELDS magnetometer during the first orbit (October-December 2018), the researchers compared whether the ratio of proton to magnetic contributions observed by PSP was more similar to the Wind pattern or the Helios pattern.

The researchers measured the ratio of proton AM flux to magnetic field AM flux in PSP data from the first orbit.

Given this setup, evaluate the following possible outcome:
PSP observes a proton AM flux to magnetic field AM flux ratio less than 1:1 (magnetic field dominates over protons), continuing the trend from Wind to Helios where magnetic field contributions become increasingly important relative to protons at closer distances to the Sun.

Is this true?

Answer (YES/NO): YES